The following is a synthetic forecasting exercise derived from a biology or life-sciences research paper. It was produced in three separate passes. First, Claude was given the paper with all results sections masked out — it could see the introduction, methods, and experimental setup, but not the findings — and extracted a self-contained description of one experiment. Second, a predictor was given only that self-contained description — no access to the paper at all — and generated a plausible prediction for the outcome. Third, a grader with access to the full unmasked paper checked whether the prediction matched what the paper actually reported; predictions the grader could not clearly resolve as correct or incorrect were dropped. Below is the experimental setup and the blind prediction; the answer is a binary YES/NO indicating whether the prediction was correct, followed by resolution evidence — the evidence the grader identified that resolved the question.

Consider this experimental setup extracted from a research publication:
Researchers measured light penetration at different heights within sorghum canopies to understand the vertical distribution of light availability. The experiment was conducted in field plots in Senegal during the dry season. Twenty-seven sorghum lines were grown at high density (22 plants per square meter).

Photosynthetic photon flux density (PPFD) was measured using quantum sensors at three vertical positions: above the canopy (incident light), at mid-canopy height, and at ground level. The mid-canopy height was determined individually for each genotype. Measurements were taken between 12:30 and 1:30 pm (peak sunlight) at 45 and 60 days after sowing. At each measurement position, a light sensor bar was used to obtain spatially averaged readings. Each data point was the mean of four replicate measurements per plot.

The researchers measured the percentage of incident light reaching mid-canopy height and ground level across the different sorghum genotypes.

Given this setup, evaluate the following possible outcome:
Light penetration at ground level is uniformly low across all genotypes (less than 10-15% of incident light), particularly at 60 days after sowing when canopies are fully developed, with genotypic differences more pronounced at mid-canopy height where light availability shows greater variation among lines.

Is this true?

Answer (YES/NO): YES